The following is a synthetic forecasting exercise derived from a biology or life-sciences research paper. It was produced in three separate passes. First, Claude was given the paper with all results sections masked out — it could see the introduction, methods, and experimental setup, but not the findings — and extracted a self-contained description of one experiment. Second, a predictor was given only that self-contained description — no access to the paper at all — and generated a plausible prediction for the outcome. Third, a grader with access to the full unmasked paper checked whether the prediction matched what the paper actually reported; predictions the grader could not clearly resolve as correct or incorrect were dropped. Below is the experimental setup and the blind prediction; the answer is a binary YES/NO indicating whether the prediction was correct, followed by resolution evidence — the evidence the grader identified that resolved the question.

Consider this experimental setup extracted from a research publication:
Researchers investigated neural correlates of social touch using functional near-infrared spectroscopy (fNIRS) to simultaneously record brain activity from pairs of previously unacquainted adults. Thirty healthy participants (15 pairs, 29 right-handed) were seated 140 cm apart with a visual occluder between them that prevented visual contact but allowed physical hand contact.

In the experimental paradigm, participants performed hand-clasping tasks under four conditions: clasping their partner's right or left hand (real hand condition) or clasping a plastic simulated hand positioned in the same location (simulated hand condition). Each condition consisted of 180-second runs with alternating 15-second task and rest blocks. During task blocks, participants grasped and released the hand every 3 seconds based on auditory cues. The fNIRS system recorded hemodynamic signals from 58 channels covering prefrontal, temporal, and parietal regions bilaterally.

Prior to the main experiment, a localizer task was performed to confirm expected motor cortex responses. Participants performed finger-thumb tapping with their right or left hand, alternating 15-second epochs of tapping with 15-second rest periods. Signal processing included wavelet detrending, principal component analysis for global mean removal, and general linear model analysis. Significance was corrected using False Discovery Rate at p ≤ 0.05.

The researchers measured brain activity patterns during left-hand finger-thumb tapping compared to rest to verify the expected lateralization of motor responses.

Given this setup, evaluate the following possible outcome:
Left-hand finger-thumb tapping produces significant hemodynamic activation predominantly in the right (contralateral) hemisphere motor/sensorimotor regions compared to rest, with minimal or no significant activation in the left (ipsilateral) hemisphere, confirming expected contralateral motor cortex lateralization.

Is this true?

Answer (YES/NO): NO